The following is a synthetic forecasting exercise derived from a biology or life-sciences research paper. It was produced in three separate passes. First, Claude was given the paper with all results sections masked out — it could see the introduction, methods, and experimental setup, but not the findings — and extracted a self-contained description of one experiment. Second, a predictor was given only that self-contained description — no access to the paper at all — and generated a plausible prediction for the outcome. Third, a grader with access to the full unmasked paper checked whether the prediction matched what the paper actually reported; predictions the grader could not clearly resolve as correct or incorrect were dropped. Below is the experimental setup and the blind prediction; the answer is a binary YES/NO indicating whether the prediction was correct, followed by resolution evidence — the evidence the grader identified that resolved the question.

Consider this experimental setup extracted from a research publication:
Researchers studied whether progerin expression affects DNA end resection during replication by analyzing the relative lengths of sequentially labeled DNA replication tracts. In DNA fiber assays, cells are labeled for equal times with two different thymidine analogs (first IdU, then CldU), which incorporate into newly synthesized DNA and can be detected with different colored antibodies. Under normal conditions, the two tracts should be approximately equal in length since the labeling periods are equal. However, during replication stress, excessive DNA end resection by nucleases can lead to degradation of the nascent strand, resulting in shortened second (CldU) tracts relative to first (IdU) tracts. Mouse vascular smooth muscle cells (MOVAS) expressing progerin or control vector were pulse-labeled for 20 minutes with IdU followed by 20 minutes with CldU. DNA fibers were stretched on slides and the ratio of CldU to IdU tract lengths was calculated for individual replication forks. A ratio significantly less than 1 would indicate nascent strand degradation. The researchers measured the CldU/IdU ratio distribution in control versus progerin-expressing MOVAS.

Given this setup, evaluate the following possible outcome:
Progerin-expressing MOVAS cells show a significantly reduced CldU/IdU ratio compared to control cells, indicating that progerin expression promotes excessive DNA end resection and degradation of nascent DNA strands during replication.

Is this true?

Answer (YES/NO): YES